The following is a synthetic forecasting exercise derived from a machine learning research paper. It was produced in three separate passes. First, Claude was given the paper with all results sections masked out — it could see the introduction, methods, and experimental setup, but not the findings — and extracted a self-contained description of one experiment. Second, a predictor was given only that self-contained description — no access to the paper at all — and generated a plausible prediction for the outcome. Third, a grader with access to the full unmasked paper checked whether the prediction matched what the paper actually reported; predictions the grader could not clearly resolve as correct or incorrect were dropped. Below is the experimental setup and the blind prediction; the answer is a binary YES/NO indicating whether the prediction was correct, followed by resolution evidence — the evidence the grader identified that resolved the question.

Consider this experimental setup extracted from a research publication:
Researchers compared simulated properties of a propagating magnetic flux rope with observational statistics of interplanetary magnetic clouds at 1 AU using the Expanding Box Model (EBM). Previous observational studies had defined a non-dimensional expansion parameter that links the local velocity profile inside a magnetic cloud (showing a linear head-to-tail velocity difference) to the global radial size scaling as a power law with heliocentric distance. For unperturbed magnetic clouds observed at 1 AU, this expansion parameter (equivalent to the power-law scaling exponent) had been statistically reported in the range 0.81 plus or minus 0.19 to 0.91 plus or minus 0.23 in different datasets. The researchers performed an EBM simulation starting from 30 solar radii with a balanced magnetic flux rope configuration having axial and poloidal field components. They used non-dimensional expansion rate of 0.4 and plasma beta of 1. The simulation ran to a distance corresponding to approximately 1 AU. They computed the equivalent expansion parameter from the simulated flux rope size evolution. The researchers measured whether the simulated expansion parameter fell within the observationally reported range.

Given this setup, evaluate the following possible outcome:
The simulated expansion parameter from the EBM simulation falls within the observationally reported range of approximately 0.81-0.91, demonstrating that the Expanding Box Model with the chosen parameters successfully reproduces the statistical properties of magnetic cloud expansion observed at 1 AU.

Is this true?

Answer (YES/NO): NO